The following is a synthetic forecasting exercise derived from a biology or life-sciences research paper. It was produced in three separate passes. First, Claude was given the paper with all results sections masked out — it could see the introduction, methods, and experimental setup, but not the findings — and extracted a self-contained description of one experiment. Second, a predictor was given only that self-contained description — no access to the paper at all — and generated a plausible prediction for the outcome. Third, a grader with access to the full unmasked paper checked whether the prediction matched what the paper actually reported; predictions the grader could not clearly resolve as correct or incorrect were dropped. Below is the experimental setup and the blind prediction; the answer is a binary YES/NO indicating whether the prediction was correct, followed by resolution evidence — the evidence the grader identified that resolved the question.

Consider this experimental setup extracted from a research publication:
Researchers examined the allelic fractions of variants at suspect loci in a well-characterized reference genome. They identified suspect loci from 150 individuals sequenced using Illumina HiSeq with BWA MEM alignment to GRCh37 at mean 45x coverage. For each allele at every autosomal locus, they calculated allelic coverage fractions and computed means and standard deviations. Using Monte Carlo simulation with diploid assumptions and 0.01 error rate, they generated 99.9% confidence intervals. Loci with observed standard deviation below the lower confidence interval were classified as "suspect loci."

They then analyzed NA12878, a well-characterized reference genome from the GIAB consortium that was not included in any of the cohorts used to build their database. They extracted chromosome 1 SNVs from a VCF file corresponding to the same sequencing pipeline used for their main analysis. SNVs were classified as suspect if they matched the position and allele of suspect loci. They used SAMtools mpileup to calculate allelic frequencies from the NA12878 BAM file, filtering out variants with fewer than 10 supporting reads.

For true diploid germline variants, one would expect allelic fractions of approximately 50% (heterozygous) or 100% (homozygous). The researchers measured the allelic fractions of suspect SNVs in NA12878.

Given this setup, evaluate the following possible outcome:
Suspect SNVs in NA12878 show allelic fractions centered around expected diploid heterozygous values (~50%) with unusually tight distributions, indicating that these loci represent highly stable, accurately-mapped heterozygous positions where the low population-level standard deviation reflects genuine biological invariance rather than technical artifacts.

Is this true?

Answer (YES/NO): NO